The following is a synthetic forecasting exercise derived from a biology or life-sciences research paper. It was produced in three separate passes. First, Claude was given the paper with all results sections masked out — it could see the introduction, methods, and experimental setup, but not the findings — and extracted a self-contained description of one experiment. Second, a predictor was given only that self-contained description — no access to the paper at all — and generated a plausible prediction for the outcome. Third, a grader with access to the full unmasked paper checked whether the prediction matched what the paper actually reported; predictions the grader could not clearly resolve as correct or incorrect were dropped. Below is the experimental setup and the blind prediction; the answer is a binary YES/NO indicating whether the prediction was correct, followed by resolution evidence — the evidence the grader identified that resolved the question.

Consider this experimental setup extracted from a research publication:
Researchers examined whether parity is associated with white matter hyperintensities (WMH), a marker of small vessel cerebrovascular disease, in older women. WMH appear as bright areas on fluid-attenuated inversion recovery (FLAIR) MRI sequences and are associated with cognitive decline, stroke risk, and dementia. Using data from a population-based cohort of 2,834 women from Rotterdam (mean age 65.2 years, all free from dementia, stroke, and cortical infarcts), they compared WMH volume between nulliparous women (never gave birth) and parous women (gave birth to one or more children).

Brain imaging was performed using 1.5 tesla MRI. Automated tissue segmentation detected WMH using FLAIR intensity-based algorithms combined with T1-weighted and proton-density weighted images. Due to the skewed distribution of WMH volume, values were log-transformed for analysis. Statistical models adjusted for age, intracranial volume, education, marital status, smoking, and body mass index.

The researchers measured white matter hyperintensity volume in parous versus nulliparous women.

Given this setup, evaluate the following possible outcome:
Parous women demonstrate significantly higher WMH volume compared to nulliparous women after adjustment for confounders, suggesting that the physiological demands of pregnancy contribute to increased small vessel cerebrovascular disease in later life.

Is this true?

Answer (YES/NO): NO